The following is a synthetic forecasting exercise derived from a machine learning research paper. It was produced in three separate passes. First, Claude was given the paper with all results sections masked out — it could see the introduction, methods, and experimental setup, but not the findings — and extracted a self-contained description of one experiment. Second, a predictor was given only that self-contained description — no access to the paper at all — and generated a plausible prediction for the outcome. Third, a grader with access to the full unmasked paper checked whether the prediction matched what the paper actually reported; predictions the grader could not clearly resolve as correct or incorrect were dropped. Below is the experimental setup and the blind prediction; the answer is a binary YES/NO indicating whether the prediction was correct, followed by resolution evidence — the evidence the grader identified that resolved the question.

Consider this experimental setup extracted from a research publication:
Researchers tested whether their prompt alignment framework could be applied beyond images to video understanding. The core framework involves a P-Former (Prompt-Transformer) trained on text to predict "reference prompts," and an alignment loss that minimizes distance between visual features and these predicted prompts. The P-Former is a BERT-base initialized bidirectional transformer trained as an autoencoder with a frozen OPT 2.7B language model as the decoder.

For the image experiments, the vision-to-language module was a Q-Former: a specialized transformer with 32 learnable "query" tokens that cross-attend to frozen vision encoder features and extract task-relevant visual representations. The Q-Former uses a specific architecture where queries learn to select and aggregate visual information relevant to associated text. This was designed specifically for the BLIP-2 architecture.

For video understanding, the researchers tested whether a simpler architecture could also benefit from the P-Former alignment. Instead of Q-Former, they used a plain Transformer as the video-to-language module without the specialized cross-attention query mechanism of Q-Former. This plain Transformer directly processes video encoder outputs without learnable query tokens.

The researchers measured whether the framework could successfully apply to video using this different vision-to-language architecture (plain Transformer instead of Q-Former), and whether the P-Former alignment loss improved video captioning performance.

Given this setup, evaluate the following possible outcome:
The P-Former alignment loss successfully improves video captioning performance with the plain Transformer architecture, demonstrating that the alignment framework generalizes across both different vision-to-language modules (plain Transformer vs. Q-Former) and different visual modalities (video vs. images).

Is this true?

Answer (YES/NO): YES